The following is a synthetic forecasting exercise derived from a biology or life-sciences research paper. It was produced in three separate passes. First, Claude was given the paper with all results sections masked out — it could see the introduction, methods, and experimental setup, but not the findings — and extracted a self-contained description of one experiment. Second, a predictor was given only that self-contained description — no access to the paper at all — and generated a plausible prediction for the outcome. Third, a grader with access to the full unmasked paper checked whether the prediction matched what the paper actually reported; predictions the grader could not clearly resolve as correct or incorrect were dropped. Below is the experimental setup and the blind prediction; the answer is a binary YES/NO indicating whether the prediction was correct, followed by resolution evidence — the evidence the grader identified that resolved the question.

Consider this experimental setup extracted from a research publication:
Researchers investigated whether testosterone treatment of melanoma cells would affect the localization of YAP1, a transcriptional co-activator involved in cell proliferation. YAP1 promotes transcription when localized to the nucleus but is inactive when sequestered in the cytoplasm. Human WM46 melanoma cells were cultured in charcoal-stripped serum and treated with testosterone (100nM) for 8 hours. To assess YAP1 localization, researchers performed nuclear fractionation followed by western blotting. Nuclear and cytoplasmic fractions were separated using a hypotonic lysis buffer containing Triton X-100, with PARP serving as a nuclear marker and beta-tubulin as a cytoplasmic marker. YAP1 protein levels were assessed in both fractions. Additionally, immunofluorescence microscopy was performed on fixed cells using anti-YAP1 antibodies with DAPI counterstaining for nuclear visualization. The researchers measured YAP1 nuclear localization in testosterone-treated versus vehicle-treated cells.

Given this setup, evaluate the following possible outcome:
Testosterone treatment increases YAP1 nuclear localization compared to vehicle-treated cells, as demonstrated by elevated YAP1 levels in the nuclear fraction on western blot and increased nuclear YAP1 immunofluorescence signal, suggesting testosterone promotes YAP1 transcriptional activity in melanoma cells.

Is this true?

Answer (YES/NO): YES